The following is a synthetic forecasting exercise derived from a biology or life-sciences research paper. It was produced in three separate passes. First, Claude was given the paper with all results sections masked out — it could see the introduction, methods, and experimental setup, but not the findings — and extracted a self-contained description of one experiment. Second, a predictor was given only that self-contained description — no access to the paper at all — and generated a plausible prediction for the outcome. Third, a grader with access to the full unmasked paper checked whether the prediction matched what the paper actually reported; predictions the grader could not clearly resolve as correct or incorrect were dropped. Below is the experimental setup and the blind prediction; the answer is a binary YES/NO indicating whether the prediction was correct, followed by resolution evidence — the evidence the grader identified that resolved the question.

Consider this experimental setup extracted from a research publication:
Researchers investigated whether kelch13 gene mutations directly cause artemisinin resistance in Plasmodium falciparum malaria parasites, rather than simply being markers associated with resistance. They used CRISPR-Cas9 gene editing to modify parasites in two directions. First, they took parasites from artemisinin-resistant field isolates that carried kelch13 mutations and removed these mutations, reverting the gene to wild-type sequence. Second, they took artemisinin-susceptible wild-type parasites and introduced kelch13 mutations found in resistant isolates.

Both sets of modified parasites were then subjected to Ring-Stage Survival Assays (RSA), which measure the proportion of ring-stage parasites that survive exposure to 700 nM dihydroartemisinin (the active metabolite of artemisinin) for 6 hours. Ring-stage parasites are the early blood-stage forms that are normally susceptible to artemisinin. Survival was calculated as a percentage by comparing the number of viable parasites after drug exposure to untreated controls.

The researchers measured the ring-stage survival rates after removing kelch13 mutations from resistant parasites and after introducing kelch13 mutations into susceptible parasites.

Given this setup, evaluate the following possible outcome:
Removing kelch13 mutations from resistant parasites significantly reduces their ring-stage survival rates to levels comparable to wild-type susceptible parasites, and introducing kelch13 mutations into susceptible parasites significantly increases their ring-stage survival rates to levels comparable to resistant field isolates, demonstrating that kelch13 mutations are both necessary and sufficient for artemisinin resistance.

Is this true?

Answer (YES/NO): NO